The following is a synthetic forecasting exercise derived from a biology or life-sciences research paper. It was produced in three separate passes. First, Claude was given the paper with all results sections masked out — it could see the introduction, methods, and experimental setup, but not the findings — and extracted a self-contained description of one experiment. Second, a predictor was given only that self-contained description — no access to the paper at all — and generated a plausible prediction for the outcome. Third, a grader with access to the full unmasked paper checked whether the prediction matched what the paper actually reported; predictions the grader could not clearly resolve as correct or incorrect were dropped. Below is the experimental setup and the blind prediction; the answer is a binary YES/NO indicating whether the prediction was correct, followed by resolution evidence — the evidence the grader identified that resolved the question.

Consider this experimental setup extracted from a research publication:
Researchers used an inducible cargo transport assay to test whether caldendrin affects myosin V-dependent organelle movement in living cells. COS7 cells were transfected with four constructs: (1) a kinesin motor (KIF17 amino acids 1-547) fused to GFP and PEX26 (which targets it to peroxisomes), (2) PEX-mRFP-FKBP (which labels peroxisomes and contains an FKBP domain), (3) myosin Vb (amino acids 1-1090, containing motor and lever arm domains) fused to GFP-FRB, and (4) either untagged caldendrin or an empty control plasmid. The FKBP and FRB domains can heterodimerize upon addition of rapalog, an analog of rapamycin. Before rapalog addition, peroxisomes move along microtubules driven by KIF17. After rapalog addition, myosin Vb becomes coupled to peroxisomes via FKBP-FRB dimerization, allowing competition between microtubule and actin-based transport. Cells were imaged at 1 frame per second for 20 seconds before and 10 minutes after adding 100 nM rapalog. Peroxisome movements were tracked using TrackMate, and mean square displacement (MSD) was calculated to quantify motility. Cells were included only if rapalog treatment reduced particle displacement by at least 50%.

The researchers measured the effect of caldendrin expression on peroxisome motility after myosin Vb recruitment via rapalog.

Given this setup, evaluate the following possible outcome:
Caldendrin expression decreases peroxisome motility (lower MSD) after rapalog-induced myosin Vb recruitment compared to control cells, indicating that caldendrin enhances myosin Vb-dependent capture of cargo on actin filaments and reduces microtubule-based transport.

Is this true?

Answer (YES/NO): NO